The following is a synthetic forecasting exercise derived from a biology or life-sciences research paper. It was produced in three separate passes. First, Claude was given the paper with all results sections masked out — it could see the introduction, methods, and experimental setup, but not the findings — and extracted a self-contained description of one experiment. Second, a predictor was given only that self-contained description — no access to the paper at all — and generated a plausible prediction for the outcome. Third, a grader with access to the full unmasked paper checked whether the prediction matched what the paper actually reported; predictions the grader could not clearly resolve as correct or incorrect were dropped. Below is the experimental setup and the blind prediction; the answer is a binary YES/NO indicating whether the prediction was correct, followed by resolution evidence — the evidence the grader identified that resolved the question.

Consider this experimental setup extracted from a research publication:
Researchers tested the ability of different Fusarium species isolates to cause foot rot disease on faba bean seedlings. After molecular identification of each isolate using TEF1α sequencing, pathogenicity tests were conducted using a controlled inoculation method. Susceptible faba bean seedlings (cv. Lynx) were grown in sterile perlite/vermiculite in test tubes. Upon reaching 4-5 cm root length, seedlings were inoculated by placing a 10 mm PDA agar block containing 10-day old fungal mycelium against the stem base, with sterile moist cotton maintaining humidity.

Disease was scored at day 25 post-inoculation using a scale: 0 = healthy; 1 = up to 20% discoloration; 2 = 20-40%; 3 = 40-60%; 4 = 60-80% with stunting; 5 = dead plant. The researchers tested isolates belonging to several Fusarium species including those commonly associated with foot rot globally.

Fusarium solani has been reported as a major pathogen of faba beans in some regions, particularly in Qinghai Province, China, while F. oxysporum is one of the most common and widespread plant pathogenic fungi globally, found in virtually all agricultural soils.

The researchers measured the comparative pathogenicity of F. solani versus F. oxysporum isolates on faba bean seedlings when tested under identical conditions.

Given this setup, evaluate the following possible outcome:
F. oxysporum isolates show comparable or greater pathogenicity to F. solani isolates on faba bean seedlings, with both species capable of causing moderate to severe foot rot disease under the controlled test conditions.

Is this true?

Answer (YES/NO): NO